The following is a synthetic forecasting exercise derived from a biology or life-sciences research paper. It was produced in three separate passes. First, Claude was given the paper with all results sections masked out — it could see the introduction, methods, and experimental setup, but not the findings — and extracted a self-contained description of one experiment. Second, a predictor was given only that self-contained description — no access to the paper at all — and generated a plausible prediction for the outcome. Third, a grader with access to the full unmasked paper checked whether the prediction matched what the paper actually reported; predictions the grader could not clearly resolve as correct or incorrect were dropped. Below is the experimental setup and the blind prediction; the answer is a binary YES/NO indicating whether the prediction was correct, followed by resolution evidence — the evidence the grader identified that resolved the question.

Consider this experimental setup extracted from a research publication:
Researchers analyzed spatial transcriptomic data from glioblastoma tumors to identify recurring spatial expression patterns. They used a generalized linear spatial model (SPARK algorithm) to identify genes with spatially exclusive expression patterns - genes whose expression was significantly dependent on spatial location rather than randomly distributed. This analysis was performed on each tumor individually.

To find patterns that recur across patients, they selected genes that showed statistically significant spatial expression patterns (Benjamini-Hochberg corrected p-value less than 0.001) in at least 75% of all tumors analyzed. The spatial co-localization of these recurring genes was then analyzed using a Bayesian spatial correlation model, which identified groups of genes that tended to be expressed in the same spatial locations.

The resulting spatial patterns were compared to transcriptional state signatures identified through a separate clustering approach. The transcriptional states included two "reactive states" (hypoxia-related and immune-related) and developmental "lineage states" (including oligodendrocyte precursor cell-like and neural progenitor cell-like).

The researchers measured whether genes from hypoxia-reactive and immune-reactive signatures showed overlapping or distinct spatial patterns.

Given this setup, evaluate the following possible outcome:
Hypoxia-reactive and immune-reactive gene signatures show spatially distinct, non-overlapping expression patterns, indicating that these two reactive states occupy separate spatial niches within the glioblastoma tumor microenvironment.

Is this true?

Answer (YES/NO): NO